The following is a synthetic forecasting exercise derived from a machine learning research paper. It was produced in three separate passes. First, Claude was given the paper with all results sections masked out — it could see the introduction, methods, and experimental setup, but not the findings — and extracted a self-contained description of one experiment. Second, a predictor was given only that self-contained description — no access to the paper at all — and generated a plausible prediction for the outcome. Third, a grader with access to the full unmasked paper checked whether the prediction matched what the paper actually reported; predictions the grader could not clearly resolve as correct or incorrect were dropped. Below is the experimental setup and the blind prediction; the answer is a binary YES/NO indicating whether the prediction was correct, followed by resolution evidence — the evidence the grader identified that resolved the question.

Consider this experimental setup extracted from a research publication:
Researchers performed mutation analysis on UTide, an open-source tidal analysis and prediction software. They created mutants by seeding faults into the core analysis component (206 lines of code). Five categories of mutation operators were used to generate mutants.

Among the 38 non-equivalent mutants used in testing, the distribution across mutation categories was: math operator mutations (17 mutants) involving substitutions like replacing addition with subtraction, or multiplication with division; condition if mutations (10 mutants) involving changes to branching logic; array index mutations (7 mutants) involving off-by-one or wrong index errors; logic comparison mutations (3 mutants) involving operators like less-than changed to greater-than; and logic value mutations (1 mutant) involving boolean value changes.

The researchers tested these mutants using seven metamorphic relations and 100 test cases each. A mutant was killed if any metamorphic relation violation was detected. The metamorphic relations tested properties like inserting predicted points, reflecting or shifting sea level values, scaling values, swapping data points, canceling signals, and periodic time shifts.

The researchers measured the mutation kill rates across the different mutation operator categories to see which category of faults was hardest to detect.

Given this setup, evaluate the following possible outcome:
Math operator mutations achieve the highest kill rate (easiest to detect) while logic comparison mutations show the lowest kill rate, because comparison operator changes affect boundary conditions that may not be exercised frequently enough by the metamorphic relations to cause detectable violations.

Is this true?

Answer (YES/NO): YES